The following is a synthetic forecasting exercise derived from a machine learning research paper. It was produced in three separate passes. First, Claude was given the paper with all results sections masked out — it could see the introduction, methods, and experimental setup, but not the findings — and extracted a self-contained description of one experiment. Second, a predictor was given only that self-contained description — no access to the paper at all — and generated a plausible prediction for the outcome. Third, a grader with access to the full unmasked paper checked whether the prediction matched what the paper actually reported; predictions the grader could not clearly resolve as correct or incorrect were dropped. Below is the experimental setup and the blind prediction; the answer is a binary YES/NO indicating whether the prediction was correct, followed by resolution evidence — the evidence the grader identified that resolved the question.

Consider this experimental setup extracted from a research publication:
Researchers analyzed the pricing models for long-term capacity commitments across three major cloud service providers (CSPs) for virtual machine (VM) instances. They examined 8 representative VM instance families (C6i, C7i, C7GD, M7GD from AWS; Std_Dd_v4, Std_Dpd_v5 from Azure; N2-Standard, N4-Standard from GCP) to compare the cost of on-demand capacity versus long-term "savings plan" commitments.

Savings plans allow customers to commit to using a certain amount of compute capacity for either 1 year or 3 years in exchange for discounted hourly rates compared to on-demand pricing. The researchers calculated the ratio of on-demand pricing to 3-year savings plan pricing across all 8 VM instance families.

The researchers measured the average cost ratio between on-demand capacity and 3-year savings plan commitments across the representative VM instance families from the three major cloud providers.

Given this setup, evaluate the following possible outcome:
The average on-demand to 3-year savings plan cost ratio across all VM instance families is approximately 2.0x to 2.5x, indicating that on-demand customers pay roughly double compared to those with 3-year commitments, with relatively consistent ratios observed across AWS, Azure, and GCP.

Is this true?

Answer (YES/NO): YES